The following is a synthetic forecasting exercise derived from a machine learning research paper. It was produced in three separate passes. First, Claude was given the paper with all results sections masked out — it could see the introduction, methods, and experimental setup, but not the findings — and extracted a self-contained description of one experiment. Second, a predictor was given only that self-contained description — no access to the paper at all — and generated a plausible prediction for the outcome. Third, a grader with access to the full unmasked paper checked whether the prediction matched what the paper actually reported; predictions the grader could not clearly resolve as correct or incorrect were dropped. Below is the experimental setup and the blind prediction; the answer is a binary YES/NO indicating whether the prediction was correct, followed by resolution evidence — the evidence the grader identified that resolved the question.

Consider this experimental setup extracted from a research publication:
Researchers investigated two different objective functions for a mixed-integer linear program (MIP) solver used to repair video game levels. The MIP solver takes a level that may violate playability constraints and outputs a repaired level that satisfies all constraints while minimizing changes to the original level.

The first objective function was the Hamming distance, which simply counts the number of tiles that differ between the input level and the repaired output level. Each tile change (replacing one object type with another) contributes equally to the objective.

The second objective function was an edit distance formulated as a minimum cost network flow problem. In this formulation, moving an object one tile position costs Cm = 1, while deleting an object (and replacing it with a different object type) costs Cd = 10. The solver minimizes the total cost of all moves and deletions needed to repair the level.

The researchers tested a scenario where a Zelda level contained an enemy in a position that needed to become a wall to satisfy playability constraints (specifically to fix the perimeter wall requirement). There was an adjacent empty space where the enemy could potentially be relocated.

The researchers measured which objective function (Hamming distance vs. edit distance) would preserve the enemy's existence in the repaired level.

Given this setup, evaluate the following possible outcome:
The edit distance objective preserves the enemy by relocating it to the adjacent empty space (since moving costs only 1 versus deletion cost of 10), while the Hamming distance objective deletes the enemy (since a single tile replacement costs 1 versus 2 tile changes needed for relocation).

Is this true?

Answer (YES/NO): NO